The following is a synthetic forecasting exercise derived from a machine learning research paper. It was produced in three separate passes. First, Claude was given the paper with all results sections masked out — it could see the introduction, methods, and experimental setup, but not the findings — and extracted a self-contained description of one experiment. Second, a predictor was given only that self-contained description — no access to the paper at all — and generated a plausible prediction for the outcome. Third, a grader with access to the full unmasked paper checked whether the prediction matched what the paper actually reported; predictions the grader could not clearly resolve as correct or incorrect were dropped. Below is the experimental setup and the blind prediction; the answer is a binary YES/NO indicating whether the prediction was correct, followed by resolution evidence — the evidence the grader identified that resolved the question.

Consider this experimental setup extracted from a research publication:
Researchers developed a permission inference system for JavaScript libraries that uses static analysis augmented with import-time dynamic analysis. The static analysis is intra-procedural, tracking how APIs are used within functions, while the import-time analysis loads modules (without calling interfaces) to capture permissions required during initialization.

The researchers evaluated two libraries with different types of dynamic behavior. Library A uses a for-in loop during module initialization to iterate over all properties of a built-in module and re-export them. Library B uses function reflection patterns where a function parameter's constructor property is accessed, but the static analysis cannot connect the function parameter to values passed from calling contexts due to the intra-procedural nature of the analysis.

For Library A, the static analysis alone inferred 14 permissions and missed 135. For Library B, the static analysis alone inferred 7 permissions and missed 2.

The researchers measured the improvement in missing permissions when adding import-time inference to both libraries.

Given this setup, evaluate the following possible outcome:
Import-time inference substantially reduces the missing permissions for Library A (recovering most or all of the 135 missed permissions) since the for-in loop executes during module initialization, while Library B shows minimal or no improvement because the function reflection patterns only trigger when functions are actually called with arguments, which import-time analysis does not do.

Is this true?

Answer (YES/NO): YES